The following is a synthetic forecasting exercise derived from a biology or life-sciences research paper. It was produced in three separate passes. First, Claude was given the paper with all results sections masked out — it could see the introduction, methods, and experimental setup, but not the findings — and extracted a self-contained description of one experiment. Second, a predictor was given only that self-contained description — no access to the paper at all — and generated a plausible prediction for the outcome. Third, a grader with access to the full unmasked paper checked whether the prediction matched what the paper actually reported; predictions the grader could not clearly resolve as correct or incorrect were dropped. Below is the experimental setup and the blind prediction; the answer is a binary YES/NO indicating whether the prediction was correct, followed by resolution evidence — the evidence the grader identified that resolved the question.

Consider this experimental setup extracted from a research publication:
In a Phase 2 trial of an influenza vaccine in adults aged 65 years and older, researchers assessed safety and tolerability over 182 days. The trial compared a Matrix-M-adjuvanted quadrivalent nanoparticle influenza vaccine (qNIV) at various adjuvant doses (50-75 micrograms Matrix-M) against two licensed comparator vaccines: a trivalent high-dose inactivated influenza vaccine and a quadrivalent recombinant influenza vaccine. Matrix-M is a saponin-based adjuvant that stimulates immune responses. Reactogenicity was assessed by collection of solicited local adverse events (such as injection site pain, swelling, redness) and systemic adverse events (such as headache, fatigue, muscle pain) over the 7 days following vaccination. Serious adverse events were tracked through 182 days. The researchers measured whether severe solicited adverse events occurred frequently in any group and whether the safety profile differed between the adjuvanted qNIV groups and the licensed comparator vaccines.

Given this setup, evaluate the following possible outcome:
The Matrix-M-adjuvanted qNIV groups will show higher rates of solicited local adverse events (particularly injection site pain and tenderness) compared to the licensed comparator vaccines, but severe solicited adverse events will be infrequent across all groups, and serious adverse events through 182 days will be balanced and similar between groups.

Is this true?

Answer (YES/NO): NO